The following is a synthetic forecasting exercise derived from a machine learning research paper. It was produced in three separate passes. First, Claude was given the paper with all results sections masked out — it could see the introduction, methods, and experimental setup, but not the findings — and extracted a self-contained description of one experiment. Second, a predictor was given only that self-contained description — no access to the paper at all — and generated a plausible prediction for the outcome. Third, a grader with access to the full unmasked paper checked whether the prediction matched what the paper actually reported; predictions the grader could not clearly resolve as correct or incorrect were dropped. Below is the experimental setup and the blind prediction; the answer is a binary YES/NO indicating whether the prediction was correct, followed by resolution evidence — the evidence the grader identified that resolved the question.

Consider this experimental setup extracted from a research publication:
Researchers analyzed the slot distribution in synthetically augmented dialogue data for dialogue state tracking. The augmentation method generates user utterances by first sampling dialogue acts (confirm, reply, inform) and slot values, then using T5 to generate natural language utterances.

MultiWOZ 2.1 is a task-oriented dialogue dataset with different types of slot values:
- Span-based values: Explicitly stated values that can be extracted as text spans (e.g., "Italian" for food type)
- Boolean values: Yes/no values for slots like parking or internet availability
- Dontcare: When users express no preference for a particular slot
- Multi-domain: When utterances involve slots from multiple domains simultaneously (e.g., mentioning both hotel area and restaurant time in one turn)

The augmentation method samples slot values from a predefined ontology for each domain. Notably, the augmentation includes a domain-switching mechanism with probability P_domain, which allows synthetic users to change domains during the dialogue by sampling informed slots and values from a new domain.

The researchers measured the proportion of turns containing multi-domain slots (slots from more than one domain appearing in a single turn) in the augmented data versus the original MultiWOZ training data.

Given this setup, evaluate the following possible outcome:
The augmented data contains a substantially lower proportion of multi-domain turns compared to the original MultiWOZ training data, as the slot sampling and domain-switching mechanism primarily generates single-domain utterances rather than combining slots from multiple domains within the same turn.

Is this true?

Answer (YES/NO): YES